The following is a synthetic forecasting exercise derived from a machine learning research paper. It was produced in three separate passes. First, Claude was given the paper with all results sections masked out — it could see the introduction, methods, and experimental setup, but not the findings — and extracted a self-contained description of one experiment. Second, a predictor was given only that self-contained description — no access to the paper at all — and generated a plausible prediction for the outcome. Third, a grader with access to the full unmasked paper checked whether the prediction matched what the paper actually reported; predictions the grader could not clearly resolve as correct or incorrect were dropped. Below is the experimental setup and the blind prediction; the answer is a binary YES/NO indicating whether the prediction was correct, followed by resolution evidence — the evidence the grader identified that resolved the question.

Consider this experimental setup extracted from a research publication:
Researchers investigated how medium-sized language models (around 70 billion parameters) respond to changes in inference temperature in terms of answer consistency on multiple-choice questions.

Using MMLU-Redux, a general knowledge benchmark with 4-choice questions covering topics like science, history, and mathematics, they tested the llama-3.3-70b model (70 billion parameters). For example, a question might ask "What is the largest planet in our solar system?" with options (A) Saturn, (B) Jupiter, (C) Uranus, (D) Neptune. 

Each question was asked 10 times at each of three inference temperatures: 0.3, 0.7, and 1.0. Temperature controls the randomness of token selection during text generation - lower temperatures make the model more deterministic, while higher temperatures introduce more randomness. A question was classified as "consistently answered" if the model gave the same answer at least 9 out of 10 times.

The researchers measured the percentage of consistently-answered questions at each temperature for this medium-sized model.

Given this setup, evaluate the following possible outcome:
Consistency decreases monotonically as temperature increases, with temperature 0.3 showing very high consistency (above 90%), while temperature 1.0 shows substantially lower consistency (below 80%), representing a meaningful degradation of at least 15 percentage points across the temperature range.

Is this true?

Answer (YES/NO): NO